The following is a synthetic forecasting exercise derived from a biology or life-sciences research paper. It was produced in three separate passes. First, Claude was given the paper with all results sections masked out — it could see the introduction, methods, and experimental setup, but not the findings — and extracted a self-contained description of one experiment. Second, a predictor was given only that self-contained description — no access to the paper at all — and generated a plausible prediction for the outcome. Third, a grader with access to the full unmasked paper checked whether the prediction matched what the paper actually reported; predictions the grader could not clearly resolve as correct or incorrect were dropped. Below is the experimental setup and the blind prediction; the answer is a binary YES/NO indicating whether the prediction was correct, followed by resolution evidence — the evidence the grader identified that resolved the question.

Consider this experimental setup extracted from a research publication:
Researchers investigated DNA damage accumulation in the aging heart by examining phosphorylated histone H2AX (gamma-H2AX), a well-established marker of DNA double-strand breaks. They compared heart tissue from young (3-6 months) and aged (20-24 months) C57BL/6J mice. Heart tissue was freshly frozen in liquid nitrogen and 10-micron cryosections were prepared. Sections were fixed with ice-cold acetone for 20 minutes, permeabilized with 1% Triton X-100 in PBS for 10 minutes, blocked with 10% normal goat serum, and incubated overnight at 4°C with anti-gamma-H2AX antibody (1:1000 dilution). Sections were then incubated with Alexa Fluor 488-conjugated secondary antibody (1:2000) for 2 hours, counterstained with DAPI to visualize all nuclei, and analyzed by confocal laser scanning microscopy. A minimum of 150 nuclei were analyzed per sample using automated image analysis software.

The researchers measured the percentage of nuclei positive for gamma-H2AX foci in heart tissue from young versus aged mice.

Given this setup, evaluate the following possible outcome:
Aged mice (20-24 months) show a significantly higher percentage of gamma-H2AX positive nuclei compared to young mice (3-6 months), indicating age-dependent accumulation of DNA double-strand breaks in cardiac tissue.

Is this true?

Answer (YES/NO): YES